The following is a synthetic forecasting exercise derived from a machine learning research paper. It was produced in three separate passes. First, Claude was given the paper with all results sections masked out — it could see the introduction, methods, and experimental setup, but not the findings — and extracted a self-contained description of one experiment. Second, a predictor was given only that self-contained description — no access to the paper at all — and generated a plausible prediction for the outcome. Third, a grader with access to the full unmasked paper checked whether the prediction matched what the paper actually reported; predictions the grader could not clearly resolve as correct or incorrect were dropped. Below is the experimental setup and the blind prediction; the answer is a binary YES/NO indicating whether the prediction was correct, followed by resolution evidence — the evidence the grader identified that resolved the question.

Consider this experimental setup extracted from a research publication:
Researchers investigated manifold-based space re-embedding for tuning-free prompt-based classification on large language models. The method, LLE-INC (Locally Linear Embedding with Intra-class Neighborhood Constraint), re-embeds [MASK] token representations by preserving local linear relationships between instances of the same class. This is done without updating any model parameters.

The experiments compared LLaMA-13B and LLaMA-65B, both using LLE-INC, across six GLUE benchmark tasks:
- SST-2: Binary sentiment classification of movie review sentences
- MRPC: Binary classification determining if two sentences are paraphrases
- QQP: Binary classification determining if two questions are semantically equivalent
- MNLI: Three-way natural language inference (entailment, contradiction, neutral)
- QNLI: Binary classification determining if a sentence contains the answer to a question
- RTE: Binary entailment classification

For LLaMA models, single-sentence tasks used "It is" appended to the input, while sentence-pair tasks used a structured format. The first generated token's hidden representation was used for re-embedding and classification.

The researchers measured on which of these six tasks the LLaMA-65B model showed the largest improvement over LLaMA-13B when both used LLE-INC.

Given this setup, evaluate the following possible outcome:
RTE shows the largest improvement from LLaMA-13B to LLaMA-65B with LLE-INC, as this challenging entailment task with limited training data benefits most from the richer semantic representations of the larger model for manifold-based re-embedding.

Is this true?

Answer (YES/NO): NO